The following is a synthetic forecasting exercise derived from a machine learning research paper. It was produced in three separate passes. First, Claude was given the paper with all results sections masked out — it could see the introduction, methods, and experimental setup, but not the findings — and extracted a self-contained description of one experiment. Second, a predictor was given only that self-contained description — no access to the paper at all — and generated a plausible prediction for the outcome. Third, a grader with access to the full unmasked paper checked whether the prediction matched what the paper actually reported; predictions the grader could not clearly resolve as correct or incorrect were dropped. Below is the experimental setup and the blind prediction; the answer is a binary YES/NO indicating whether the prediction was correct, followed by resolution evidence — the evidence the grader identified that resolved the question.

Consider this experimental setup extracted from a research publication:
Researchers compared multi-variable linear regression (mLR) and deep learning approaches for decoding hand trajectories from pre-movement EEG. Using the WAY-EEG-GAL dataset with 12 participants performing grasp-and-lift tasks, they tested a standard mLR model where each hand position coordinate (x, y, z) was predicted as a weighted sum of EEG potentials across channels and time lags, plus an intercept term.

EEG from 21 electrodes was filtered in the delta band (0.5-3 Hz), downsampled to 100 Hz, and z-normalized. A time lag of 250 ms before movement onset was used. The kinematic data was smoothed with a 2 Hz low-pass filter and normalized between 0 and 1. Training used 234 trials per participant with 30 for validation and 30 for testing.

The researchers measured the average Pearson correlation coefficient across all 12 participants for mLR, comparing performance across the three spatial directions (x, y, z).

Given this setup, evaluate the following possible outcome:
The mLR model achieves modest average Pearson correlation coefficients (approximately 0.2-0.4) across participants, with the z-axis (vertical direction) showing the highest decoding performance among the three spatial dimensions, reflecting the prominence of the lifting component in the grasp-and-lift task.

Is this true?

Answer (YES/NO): NO